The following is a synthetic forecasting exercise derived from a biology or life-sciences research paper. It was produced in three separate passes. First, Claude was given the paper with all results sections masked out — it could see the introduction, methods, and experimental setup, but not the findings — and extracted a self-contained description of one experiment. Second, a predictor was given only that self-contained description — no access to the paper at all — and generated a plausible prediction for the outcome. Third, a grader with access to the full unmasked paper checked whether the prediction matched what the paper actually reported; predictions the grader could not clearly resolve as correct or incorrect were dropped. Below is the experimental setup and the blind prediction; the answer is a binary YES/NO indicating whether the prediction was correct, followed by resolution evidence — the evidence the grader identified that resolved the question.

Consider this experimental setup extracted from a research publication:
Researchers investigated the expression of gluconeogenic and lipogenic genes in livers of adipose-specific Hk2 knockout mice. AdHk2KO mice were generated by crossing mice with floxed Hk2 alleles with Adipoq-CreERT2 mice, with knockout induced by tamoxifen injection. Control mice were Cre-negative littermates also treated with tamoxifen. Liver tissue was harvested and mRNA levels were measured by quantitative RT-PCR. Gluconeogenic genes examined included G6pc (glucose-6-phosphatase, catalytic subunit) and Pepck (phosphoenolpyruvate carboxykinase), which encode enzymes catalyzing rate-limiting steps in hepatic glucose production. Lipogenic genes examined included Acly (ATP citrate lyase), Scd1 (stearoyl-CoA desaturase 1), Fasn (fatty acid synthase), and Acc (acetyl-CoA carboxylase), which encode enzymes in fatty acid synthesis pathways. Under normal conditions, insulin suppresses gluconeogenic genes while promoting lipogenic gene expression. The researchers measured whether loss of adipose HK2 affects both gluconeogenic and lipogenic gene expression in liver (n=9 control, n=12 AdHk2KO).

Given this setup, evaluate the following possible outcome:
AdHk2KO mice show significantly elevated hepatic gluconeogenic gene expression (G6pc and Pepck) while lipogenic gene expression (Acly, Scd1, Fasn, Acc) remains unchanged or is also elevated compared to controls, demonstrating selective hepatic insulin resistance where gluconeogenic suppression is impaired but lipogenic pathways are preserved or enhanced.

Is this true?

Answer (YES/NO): YES